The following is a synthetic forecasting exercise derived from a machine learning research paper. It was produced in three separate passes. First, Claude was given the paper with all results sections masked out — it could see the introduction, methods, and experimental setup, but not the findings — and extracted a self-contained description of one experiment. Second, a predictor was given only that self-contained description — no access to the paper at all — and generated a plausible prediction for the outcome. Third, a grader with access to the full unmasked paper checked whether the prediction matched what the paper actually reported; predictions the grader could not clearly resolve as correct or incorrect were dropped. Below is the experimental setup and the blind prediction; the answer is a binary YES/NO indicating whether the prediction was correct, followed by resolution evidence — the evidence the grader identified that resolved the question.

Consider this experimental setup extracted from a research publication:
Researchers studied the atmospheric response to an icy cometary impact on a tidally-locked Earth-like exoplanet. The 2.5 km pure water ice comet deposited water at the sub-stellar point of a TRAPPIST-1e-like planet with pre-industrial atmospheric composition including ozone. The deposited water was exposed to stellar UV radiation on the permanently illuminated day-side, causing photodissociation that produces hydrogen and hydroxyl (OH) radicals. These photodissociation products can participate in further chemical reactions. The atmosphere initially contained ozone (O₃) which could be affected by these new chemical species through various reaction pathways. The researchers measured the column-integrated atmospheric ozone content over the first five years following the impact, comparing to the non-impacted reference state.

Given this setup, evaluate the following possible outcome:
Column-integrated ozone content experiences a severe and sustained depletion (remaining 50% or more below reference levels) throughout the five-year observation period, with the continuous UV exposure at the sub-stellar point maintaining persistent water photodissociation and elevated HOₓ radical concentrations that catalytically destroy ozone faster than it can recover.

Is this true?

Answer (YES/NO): NO